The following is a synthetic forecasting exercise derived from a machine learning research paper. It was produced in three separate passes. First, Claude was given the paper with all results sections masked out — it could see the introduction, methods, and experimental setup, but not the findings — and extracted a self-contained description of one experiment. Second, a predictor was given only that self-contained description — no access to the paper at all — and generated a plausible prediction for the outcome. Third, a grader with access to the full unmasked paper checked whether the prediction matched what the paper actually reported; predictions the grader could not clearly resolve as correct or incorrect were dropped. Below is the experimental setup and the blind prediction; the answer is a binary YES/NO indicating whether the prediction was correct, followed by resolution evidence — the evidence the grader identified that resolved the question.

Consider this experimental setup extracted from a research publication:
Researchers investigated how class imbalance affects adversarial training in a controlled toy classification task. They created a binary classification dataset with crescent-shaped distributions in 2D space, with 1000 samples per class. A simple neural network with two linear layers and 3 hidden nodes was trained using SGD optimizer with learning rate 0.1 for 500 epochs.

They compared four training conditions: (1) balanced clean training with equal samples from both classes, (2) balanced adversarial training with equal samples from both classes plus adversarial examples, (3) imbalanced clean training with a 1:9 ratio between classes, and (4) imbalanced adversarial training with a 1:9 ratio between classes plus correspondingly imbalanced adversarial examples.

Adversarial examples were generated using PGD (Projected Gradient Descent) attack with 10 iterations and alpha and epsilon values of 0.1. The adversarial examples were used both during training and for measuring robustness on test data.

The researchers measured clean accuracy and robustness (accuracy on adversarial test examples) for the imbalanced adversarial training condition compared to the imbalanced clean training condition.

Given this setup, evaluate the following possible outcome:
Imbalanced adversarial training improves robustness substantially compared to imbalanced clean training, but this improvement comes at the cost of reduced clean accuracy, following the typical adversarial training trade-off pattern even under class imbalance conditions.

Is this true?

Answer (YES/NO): NO